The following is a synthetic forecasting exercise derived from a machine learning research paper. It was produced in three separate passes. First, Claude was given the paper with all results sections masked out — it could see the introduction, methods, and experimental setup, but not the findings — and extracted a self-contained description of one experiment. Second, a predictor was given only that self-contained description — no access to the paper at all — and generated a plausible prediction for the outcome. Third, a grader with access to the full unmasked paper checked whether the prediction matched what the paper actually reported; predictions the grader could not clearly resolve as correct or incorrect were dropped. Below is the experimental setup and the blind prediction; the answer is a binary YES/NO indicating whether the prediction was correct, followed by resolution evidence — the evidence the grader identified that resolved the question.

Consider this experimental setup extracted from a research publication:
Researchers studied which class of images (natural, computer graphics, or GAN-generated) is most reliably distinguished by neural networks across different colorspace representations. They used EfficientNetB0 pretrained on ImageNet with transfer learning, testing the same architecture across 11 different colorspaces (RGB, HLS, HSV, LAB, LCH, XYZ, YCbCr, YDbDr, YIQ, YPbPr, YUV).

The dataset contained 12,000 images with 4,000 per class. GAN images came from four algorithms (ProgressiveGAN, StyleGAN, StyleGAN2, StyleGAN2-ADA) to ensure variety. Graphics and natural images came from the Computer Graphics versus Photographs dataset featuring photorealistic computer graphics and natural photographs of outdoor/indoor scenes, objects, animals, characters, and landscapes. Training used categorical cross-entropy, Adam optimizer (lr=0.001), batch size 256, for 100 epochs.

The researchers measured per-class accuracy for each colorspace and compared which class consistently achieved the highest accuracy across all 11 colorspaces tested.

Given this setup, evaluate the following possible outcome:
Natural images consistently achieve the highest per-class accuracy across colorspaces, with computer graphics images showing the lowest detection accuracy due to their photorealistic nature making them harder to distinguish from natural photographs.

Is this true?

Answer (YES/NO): NO